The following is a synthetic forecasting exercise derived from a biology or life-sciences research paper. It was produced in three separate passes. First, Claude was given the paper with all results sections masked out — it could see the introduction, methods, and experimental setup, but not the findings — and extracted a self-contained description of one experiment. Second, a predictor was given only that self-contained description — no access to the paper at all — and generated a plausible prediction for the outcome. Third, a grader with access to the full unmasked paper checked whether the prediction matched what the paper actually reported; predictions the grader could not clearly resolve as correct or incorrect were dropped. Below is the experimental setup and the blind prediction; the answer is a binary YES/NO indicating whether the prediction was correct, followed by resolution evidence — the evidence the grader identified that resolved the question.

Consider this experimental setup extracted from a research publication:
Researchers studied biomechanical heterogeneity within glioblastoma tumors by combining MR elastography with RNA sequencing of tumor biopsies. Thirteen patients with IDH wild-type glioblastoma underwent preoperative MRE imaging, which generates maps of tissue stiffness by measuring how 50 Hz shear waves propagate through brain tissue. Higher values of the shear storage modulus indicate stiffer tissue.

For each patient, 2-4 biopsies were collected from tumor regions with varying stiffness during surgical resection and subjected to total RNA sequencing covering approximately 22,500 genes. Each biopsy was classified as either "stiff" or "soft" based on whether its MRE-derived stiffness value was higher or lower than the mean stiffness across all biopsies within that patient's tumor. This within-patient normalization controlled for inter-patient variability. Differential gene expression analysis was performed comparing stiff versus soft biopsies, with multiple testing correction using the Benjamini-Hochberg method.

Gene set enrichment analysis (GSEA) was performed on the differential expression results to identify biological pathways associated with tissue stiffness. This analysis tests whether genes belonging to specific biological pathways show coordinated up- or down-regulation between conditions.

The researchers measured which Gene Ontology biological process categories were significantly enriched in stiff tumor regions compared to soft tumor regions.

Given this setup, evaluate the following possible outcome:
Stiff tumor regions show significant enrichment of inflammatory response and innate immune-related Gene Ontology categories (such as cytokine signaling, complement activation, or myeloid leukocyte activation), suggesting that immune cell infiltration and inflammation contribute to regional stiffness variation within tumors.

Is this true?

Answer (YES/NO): YES